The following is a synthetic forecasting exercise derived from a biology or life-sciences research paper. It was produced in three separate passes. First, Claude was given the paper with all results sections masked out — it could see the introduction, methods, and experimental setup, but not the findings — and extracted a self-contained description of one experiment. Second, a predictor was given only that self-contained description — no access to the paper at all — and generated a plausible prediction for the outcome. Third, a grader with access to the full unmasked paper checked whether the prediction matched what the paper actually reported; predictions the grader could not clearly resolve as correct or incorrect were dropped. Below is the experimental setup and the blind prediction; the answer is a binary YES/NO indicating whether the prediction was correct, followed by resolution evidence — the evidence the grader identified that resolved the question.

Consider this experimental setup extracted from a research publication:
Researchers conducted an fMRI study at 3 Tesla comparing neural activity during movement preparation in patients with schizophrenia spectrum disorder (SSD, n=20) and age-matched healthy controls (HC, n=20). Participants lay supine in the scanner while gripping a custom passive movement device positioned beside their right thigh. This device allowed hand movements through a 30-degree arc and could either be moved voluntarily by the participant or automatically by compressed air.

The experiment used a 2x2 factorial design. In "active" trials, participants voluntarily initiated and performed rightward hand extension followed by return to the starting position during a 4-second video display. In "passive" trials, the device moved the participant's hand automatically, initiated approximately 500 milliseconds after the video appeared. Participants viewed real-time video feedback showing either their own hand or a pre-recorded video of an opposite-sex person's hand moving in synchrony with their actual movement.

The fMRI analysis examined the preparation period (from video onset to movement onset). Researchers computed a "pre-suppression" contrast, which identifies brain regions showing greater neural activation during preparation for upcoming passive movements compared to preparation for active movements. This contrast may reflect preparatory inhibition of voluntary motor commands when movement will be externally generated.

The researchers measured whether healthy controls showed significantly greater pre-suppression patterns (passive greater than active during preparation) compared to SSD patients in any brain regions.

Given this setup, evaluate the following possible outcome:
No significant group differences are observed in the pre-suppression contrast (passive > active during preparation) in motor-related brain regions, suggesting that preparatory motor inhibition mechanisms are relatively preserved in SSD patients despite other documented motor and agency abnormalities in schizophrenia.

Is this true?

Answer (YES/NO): NO